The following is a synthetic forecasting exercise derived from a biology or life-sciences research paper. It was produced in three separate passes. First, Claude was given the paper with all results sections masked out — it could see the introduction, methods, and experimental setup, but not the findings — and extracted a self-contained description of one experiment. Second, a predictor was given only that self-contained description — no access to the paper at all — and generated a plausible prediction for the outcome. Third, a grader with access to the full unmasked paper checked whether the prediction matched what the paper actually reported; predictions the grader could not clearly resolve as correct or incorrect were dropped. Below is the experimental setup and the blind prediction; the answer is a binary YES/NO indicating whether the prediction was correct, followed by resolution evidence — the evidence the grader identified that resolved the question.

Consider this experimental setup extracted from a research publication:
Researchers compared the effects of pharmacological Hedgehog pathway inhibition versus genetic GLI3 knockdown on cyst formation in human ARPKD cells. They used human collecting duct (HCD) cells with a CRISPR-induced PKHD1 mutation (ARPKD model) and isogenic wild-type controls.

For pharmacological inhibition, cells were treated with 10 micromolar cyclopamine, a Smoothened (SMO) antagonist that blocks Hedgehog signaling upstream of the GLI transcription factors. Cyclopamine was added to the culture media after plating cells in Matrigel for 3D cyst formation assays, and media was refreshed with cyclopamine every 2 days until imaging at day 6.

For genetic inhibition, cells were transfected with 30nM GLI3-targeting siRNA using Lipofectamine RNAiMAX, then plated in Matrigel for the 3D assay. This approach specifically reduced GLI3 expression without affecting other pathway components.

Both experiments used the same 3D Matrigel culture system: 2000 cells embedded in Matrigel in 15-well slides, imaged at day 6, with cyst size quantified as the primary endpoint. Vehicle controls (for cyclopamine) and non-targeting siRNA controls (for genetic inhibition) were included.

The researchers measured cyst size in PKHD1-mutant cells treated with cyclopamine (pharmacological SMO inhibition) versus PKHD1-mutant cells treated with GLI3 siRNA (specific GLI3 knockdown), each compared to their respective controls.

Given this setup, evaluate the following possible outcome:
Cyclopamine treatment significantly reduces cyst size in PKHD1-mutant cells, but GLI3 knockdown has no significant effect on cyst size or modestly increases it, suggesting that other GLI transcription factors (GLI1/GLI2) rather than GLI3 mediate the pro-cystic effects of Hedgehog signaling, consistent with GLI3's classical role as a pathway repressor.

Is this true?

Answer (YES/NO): YES